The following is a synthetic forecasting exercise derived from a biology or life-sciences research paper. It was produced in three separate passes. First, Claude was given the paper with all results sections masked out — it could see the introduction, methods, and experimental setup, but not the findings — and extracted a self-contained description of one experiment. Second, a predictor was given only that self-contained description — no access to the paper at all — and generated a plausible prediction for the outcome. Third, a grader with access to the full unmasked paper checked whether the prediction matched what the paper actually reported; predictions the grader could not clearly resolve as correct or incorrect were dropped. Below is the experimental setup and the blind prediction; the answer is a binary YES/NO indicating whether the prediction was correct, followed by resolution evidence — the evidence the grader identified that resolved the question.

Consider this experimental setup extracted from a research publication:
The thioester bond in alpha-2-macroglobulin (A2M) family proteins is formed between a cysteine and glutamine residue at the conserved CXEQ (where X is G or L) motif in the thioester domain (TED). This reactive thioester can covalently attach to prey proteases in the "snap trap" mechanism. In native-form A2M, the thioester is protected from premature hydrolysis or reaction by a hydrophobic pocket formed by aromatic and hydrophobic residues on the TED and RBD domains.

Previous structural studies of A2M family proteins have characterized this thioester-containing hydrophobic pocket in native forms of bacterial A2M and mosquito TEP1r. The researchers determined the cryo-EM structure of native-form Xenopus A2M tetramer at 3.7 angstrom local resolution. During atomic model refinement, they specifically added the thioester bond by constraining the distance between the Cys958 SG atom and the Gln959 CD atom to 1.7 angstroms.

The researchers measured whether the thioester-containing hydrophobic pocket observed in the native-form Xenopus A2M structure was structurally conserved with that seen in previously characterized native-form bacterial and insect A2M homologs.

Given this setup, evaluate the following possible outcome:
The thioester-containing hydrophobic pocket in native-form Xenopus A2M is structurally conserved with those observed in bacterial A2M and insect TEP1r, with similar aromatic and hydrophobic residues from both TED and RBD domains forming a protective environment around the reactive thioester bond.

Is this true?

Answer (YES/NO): YES